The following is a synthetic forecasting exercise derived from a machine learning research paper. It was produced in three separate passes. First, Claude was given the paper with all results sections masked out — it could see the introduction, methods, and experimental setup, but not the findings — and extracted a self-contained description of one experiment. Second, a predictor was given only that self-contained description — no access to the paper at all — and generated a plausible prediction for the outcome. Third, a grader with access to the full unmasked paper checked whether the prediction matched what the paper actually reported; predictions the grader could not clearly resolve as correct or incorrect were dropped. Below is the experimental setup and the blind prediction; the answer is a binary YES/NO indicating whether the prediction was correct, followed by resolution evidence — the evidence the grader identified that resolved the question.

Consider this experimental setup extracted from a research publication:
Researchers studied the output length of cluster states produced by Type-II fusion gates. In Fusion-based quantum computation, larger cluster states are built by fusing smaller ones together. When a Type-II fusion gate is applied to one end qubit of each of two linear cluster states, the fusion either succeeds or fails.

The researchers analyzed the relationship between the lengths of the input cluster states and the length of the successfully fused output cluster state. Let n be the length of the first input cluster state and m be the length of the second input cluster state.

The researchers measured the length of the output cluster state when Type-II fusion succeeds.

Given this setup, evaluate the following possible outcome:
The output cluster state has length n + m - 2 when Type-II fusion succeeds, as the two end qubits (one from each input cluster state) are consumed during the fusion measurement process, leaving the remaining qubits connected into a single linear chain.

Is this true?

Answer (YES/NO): YES